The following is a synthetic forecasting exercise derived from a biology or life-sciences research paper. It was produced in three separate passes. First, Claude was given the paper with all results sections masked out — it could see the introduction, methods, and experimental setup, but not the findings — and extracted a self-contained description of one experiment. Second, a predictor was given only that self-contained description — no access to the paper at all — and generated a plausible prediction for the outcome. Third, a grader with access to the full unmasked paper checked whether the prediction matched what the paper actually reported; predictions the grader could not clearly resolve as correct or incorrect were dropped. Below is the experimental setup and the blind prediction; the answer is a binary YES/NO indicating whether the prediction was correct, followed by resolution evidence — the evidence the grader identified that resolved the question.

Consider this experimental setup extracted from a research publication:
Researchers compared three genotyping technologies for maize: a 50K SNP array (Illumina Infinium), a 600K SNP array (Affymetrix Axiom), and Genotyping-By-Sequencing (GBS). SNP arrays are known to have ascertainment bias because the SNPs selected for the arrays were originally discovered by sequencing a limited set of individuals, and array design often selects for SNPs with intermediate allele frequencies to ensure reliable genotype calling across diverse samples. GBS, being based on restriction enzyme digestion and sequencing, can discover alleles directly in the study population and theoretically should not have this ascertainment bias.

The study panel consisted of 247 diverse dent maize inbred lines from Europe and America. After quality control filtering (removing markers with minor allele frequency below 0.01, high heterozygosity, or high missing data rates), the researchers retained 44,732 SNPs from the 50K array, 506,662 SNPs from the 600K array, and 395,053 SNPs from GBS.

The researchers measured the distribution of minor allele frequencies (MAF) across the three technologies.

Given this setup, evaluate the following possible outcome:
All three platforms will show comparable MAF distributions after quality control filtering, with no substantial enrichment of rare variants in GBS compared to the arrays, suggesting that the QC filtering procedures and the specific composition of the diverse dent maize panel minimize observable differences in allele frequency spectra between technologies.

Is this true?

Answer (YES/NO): NO